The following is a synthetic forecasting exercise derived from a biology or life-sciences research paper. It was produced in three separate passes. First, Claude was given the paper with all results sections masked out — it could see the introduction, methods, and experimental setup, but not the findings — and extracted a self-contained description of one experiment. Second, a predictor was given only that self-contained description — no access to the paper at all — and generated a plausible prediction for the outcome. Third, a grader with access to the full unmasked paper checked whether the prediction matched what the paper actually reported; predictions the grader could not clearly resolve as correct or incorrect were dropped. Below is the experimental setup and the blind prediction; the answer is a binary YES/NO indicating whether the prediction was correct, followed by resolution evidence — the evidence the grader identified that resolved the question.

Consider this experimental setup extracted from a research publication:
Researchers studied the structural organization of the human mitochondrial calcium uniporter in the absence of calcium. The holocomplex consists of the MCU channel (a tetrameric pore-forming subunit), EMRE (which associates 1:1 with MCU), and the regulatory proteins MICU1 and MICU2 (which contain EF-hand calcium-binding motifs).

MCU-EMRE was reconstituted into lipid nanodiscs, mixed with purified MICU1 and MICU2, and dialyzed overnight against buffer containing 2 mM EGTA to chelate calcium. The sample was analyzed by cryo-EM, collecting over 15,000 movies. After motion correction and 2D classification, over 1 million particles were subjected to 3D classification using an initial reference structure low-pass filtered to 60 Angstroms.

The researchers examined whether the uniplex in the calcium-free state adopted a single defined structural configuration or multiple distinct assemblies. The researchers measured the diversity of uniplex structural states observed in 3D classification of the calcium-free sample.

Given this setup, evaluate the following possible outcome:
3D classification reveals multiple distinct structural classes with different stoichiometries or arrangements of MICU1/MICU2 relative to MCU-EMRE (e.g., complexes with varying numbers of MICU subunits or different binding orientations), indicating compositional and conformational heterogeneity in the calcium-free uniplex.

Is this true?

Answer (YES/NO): YES